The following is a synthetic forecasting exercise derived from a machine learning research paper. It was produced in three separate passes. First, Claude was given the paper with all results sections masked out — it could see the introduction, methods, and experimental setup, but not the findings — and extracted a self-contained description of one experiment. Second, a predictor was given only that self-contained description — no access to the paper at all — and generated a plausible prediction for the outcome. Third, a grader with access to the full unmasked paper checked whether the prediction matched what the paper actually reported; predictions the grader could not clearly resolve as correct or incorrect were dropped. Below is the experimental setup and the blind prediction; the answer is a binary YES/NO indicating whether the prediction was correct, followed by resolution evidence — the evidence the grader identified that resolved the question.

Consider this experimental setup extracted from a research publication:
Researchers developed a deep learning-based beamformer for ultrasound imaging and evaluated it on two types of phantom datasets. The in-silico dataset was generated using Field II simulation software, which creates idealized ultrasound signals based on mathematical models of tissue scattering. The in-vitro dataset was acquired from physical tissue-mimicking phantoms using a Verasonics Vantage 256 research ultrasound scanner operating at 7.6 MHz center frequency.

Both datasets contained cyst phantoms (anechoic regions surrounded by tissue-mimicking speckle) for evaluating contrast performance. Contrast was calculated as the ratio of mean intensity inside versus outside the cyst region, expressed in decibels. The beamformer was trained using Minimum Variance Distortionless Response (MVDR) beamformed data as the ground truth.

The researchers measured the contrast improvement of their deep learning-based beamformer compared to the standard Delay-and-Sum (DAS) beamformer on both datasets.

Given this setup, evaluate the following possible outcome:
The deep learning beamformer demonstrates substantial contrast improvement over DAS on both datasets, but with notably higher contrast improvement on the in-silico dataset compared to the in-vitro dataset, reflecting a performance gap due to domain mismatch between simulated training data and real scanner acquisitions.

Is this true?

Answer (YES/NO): NO